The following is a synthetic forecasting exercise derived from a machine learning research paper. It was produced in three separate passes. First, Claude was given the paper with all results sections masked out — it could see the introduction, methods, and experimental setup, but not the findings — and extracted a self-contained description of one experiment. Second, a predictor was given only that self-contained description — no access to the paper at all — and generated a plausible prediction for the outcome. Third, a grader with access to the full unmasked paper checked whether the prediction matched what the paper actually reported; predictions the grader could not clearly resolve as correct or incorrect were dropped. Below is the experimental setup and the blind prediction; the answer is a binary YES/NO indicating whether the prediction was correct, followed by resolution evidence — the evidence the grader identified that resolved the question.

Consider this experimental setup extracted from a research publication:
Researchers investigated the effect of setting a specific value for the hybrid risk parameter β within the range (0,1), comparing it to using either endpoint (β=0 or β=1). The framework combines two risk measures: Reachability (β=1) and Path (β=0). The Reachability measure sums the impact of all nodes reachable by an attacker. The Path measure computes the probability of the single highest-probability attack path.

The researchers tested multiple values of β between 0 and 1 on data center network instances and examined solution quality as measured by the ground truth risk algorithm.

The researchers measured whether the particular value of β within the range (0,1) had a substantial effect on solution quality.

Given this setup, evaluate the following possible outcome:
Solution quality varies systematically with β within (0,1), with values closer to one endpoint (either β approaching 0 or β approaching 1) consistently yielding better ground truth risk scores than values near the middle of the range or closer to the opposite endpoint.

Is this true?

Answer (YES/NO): NO